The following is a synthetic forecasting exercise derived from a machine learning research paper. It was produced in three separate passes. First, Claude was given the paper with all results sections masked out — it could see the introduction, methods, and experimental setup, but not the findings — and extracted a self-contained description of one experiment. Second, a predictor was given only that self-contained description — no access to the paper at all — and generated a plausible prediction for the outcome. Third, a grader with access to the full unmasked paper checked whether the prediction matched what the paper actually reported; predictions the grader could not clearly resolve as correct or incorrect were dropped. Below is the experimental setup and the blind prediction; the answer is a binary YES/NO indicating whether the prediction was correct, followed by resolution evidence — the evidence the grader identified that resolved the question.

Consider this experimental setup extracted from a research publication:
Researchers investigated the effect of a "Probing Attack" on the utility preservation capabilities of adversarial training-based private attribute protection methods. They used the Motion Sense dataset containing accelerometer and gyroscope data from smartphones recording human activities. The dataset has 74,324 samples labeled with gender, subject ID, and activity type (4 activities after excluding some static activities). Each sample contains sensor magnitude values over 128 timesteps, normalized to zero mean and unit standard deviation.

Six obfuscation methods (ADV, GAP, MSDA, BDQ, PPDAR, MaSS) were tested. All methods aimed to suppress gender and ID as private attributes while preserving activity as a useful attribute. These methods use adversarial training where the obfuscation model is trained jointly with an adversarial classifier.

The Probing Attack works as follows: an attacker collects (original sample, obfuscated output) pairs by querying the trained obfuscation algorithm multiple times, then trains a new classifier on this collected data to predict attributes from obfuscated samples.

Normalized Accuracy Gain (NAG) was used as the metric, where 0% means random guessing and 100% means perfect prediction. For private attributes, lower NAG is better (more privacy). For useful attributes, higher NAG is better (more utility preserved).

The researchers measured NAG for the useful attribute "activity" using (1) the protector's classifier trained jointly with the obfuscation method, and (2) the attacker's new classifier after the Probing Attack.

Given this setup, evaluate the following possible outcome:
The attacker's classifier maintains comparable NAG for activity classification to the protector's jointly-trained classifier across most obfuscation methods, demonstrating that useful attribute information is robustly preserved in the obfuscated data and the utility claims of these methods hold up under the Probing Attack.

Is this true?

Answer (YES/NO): YES